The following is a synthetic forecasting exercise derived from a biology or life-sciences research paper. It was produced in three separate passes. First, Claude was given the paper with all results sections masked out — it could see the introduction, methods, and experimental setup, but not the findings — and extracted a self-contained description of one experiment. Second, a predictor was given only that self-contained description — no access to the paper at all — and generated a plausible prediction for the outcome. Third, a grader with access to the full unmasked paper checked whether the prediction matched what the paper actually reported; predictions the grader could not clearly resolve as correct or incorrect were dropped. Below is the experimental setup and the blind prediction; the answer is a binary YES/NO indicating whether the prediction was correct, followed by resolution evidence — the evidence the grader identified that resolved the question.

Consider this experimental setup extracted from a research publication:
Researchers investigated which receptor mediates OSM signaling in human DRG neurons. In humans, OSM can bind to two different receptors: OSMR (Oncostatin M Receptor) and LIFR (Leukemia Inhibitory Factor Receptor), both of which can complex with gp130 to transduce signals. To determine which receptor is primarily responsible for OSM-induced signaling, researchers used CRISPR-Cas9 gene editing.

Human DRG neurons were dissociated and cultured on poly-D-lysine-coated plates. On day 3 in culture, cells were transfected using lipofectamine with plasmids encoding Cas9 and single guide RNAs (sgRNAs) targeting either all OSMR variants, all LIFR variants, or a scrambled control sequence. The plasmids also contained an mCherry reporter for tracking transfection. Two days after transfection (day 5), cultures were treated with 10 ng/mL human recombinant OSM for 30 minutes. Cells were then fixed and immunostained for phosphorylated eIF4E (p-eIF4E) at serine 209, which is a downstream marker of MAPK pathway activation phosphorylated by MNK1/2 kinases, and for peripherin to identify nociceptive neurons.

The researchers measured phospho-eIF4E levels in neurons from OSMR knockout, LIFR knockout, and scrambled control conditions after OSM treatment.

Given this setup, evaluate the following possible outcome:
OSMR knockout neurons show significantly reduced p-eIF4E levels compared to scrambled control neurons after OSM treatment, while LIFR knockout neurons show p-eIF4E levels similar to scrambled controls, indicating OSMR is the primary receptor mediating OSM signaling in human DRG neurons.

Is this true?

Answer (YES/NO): YES